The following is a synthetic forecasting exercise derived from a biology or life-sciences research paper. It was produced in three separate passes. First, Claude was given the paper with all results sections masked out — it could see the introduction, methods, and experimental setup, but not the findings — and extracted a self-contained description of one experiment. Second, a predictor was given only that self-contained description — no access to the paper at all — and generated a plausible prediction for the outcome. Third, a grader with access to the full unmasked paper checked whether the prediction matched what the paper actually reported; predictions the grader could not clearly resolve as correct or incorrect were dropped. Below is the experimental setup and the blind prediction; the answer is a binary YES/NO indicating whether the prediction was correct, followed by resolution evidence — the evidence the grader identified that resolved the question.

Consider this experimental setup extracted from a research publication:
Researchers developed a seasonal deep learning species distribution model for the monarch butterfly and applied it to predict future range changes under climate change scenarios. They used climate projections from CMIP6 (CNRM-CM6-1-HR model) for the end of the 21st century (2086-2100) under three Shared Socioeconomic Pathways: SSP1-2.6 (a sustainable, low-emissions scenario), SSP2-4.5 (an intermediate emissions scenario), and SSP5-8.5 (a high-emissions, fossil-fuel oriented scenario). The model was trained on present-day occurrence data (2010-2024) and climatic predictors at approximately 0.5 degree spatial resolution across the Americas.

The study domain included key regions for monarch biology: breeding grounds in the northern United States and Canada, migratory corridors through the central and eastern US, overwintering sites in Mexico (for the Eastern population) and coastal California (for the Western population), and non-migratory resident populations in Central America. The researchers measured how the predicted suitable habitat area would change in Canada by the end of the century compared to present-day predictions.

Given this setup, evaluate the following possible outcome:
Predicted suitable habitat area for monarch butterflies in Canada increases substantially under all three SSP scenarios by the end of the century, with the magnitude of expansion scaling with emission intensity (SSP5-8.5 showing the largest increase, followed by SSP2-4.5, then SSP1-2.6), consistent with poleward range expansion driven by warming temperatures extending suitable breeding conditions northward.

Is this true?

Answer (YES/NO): YES